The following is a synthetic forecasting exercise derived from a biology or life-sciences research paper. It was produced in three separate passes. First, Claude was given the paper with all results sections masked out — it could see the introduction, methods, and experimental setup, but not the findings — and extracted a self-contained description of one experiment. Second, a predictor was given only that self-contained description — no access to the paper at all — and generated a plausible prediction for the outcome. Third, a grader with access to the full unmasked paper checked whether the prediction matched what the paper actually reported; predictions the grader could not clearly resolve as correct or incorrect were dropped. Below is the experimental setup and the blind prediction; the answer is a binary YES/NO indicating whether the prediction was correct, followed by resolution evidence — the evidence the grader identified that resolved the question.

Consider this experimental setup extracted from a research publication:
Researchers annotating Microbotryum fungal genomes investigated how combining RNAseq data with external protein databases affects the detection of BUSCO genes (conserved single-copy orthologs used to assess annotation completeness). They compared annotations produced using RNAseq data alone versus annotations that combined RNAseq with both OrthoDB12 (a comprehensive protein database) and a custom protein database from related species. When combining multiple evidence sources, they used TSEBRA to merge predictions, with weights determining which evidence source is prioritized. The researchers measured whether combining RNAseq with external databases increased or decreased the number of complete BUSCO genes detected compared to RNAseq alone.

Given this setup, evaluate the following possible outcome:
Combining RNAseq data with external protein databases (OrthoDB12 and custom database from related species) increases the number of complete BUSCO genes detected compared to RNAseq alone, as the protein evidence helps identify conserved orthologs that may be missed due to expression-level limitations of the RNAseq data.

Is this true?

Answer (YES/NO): NO